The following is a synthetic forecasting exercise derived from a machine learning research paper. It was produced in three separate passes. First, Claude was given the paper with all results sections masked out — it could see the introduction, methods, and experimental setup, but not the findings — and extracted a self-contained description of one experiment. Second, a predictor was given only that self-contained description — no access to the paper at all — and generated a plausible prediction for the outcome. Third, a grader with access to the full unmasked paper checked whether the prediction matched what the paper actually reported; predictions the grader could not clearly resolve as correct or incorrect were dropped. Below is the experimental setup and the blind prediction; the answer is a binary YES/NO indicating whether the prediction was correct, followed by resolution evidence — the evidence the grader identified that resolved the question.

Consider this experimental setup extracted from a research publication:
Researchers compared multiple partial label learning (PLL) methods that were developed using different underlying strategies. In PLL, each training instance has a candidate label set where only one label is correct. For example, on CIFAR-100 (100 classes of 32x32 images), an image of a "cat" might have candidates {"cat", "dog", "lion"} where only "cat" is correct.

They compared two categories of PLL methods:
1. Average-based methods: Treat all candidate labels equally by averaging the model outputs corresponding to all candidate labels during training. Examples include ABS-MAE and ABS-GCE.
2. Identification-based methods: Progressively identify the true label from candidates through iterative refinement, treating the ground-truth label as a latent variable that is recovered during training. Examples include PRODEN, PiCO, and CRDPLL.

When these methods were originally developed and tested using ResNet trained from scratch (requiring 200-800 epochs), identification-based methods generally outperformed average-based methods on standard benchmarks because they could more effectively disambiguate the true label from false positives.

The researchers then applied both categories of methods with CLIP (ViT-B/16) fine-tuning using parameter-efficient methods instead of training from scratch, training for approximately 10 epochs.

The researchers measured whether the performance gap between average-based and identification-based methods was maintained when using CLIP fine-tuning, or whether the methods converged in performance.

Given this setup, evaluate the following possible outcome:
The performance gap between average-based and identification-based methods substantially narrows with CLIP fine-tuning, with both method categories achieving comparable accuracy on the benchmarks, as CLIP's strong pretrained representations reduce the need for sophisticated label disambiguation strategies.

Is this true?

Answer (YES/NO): YES